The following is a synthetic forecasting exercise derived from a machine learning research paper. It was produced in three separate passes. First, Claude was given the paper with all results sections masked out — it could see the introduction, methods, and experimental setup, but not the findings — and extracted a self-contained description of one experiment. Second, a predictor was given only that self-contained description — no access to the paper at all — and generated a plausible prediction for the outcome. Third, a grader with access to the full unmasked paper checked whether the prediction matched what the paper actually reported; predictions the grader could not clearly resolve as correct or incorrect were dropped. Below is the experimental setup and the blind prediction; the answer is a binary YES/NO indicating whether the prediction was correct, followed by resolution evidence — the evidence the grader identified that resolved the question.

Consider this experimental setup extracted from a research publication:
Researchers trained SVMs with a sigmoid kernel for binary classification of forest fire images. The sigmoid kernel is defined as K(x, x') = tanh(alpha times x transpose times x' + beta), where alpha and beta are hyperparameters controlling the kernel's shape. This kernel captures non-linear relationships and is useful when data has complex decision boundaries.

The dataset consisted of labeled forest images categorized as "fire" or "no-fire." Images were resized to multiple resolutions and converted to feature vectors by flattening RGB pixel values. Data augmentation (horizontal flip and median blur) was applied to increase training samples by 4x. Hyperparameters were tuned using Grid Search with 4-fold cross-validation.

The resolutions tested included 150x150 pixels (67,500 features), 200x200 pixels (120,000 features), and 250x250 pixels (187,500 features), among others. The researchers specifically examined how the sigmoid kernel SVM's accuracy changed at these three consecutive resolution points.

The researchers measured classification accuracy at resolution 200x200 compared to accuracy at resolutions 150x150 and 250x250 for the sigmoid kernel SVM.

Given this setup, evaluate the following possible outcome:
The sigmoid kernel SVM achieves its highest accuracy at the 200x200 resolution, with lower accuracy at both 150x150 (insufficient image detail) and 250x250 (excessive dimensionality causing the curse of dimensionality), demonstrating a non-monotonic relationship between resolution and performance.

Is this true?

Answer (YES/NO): NO